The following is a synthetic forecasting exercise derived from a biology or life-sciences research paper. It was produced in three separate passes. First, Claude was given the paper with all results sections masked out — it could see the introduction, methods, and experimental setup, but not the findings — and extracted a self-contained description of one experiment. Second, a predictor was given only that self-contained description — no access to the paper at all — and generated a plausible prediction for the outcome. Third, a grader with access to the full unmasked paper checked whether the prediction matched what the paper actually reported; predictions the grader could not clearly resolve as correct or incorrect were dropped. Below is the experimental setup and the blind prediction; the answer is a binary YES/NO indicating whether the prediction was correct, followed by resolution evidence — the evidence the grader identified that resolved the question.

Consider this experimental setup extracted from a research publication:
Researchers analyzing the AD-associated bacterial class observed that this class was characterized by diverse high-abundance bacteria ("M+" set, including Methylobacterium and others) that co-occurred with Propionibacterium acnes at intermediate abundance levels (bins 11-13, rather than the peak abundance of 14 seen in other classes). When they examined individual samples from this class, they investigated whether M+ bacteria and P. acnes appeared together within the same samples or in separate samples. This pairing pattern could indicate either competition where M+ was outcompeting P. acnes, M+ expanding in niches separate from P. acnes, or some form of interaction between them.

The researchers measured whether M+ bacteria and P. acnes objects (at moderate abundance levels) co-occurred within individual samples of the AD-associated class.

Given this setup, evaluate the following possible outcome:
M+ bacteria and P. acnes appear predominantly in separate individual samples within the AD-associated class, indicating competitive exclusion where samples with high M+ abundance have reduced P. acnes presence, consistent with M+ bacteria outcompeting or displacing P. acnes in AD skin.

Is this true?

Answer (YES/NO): NO